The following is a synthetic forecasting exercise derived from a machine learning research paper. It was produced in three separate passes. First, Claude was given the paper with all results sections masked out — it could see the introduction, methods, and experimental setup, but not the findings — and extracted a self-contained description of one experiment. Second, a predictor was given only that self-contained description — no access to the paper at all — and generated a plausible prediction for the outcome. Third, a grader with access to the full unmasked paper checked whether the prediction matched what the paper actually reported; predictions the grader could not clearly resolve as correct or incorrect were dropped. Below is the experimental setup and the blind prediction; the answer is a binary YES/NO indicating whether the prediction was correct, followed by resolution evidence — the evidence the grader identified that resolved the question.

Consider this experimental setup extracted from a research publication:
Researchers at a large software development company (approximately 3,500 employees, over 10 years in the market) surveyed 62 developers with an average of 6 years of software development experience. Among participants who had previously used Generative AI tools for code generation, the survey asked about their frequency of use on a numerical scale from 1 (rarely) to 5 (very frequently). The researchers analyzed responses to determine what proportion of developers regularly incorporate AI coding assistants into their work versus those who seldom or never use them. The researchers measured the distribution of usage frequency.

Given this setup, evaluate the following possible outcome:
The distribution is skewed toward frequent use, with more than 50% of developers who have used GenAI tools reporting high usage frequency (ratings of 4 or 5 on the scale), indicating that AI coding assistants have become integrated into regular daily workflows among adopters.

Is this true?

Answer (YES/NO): NO